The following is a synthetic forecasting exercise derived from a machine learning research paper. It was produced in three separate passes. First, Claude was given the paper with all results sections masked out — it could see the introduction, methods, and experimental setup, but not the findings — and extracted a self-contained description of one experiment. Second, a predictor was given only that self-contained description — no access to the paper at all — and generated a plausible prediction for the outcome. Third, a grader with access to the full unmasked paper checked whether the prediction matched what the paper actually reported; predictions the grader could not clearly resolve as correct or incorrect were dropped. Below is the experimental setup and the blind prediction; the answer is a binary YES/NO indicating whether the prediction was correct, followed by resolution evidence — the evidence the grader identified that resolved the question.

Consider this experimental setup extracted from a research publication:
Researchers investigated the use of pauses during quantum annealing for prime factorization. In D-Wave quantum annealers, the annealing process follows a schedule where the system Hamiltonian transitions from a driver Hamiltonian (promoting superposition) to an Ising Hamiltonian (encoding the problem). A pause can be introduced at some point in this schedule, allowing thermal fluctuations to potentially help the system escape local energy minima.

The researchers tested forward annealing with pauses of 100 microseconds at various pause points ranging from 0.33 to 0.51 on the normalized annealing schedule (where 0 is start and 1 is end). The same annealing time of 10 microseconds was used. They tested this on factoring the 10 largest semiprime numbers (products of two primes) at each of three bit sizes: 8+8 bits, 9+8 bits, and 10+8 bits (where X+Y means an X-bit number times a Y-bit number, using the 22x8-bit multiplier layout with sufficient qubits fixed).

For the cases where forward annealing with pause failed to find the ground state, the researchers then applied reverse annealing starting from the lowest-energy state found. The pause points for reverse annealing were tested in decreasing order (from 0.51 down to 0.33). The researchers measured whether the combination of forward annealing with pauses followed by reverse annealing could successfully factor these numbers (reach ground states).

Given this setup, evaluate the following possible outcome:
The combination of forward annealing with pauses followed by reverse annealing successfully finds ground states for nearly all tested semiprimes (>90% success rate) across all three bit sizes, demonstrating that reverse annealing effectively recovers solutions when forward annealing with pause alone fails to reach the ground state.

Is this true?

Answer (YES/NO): NO